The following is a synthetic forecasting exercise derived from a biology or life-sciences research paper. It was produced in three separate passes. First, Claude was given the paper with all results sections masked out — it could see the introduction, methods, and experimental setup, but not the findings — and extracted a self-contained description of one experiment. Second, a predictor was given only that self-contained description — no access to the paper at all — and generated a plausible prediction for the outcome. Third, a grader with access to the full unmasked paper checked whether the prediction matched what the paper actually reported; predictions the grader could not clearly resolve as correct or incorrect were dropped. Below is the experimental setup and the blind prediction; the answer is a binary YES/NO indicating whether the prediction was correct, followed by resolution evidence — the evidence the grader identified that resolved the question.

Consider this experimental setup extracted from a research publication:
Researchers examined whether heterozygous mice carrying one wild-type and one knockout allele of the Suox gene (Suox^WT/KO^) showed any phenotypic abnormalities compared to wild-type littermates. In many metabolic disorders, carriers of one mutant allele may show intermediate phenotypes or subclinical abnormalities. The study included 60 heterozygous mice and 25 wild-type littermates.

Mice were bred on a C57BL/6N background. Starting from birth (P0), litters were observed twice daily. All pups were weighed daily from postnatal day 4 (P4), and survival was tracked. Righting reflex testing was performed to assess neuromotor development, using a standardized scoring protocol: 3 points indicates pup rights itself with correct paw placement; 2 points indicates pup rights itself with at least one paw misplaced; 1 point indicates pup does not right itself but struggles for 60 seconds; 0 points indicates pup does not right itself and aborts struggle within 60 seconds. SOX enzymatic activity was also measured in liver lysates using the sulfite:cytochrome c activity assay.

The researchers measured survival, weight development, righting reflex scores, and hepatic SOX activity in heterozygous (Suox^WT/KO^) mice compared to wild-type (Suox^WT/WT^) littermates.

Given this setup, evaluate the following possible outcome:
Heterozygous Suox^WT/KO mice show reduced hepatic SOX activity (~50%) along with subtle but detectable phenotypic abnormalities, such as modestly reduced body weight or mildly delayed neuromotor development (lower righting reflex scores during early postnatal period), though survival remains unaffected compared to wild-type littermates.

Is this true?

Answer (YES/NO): NO